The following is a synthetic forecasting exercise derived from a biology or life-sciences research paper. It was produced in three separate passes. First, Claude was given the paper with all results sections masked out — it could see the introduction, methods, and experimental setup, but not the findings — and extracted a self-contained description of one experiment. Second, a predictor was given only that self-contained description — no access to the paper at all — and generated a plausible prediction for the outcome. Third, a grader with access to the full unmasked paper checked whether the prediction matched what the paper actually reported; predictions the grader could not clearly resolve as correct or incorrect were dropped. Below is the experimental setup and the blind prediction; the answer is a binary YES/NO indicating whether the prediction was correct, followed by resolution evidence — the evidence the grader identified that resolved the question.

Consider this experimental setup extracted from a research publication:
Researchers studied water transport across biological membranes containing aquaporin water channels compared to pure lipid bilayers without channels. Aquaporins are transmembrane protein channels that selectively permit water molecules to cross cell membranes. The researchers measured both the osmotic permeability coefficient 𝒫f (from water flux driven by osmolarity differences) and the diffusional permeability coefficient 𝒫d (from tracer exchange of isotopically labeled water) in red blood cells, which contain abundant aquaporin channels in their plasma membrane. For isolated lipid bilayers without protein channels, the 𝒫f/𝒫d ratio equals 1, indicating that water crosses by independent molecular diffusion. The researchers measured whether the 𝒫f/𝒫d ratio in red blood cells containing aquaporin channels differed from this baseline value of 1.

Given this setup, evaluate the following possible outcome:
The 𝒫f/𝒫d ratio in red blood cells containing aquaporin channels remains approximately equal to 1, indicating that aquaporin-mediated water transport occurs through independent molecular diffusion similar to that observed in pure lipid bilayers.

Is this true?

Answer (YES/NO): NO